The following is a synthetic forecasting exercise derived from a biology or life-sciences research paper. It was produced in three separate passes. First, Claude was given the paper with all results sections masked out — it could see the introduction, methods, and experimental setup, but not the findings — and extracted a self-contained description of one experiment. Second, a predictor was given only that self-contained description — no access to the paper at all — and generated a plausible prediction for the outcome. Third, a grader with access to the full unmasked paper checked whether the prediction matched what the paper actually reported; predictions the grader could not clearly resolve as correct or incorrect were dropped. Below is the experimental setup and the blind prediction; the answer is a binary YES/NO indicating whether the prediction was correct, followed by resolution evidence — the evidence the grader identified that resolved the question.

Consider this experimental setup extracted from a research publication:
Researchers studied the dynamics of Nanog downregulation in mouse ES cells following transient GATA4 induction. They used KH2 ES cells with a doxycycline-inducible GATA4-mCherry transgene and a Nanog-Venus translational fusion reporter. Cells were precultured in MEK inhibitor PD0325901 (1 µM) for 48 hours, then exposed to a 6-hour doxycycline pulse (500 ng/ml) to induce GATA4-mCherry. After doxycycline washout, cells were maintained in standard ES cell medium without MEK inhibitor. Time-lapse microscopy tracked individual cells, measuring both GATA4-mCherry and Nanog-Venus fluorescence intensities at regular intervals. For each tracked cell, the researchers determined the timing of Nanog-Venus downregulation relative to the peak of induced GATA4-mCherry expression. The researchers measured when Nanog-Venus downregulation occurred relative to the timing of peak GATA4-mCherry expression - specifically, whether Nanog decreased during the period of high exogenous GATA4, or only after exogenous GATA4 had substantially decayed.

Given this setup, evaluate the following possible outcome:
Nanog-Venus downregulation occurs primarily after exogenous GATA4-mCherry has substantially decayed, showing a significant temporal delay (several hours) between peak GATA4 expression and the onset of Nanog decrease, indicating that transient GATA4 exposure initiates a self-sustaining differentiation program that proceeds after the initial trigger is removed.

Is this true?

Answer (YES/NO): NO